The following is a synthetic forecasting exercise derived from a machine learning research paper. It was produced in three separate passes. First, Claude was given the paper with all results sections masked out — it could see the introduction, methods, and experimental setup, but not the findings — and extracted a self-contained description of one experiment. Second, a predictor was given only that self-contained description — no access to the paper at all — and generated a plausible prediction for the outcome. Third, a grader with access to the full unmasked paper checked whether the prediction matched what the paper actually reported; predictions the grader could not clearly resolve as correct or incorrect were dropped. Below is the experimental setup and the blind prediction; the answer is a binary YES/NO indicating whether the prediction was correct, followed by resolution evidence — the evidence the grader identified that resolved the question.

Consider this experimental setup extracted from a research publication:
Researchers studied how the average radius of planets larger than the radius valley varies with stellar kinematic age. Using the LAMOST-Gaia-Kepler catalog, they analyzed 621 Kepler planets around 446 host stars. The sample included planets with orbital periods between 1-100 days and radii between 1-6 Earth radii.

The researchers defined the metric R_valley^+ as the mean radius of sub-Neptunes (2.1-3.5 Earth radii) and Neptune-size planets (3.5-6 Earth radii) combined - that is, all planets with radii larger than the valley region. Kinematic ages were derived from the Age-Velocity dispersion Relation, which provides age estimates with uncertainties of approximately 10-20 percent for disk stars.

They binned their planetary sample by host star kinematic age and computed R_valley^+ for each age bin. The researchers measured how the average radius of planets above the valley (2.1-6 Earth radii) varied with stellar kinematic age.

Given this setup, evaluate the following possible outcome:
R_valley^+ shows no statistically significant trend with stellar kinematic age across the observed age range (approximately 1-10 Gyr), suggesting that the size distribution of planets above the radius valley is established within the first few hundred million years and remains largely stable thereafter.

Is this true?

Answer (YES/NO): NO